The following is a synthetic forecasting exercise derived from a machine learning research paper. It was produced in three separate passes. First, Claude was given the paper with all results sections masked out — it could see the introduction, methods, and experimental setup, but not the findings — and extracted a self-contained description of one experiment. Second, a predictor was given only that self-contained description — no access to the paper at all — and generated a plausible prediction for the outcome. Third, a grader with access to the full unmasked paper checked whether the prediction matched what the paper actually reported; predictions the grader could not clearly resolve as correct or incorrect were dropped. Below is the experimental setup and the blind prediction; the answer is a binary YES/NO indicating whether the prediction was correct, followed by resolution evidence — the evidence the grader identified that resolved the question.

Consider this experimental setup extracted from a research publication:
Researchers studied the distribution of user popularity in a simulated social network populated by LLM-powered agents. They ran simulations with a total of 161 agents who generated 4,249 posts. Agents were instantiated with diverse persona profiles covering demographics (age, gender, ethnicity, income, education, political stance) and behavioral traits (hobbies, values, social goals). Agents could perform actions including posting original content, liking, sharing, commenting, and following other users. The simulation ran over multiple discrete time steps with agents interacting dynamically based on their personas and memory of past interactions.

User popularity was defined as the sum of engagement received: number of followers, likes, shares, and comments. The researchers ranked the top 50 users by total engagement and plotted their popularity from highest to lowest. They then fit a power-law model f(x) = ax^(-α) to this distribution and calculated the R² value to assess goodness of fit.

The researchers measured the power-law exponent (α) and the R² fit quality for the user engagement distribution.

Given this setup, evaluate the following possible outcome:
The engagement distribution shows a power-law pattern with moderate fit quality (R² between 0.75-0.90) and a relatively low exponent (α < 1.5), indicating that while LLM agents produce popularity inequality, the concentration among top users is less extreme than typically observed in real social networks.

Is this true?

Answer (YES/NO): YES